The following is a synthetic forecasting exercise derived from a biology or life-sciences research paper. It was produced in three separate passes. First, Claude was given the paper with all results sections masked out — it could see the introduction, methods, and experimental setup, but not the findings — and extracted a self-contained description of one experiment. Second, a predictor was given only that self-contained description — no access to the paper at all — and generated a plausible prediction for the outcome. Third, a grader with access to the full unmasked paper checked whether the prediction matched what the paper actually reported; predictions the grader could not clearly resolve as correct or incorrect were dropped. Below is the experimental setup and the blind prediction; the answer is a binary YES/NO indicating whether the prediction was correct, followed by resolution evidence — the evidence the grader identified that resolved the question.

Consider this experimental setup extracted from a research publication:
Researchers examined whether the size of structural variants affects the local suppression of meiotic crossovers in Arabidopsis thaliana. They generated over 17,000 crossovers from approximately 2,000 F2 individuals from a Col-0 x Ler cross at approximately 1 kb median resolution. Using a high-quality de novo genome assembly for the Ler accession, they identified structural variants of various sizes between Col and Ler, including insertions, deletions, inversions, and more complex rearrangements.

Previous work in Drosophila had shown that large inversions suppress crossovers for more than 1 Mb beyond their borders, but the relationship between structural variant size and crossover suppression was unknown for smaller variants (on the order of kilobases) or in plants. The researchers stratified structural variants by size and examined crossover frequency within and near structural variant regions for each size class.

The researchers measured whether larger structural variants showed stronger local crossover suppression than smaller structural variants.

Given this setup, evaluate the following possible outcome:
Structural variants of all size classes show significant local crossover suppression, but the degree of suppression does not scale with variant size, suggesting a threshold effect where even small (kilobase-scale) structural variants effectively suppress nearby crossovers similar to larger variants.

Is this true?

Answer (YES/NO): YES